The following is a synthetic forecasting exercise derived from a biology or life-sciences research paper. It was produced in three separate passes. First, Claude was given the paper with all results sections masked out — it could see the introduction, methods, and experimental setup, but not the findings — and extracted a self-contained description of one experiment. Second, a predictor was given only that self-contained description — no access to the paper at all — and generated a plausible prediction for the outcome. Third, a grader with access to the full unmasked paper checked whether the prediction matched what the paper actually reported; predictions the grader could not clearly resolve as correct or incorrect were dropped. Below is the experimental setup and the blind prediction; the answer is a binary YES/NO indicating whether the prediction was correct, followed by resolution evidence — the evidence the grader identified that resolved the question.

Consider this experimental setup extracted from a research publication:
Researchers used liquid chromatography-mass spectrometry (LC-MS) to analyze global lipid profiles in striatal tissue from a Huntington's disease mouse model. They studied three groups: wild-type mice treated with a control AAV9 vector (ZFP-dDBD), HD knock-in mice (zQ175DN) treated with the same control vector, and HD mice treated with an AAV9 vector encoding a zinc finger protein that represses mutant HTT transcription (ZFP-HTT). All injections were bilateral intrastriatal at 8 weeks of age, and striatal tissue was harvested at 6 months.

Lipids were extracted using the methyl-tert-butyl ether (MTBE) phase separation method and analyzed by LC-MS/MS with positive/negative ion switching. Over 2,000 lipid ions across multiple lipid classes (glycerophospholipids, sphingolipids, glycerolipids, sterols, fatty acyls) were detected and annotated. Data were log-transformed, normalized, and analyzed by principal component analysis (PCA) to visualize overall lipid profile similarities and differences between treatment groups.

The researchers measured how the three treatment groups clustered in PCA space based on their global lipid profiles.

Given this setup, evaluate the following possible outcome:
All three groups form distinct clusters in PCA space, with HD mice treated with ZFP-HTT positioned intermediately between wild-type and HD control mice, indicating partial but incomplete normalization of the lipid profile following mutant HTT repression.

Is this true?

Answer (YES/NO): YES